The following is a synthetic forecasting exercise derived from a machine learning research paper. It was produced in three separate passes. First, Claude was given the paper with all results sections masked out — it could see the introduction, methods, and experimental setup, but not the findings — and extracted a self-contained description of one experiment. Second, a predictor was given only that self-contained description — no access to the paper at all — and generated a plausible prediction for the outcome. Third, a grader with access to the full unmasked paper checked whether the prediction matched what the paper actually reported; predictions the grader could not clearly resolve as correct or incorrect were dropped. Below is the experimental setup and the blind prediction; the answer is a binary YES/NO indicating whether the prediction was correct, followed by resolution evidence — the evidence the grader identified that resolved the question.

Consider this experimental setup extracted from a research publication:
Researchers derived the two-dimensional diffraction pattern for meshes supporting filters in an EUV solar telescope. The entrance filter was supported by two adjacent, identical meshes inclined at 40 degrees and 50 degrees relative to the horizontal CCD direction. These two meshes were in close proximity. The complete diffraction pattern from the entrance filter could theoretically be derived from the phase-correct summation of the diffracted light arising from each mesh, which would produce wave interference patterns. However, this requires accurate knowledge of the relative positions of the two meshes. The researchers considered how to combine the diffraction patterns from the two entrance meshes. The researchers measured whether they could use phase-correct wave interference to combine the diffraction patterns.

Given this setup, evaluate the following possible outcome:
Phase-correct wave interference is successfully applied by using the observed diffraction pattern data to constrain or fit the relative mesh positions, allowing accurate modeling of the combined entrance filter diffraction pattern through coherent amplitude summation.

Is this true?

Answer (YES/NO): NO